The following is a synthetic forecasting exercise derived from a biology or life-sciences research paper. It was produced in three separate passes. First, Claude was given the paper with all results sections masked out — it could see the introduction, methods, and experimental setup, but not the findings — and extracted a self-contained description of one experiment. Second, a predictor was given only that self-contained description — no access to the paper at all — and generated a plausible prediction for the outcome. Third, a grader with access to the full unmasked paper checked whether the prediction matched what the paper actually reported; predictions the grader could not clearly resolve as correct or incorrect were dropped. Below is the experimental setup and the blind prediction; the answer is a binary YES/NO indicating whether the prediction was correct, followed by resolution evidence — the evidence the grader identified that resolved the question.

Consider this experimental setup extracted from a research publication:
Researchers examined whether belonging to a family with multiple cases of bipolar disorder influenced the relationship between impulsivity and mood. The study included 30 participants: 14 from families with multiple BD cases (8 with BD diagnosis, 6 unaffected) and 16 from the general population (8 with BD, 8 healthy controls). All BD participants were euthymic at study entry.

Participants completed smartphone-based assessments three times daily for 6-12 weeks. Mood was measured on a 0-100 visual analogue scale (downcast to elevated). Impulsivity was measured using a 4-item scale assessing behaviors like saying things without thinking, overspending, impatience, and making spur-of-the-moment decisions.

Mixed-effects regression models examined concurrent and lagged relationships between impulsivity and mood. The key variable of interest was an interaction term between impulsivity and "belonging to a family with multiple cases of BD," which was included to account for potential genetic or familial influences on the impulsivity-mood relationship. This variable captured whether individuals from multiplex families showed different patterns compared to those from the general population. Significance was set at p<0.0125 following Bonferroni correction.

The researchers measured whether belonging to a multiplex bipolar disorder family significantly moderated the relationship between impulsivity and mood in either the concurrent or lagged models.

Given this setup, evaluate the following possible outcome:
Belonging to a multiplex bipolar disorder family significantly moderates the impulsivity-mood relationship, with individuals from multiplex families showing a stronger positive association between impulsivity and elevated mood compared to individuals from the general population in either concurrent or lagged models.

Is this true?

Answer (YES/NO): NO